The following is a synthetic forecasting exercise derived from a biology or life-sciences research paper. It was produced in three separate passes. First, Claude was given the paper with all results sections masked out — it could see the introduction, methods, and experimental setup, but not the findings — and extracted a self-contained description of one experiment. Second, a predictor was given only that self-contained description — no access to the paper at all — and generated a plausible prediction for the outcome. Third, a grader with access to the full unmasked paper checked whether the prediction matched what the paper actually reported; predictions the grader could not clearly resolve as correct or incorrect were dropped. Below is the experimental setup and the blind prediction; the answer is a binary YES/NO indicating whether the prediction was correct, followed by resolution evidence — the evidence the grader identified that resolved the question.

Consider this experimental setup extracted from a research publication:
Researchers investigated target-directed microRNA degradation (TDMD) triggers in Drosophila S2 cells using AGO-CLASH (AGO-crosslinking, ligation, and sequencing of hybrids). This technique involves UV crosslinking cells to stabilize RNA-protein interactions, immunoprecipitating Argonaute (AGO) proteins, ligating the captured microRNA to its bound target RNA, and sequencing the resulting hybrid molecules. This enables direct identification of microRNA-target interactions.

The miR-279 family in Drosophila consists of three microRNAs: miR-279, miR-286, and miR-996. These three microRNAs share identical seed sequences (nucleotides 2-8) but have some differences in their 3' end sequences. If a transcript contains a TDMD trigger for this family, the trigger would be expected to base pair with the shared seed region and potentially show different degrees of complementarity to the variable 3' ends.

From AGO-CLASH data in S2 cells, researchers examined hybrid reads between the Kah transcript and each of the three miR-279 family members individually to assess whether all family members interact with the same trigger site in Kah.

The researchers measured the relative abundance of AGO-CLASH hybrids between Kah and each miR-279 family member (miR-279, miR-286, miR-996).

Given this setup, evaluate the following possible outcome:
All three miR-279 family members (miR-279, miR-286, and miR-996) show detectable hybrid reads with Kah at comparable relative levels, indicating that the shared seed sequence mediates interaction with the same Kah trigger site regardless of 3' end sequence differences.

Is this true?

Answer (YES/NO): NO